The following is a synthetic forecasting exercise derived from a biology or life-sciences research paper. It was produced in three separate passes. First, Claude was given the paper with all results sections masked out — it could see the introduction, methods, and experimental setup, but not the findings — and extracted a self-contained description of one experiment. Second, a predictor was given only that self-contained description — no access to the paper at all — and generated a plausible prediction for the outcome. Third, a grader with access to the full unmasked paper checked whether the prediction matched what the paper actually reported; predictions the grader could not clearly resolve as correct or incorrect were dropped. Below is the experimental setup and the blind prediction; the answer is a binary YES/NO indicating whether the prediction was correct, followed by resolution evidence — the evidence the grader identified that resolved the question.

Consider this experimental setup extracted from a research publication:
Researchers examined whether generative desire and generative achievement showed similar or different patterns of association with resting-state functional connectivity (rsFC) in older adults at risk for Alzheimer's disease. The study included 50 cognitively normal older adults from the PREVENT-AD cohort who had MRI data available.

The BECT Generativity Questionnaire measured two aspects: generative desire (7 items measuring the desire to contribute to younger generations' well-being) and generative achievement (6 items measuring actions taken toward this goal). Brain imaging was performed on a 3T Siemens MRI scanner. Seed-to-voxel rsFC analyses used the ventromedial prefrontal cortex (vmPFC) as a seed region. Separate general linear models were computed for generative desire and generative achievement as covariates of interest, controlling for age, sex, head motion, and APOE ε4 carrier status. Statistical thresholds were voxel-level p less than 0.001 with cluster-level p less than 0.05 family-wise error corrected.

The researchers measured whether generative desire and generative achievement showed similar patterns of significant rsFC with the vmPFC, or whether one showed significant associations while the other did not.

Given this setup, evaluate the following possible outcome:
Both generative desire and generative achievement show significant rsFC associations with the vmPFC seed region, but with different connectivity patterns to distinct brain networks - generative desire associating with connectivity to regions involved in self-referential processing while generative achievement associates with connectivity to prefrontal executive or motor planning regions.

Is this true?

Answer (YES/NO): NO